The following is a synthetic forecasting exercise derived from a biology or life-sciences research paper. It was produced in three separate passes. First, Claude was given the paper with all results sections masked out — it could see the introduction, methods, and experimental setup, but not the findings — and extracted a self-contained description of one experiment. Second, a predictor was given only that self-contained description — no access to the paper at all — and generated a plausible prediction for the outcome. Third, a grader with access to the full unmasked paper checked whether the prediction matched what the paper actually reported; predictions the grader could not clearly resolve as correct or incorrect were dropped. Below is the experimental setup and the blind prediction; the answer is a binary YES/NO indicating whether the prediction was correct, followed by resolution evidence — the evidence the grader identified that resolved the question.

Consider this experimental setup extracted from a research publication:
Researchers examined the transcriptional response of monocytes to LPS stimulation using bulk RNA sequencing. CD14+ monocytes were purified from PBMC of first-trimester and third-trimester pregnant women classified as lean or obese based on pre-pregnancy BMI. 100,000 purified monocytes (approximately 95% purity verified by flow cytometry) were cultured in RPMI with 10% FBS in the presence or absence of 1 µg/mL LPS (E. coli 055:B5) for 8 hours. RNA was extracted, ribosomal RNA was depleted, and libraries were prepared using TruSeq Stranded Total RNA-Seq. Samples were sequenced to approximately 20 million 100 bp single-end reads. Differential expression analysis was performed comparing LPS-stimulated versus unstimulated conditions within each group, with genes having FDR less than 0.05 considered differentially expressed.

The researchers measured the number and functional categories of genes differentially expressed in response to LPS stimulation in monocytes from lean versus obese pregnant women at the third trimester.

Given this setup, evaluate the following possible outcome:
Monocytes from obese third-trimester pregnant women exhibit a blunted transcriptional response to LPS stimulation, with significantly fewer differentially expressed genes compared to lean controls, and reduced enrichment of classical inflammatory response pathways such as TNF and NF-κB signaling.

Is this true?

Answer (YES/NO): YES